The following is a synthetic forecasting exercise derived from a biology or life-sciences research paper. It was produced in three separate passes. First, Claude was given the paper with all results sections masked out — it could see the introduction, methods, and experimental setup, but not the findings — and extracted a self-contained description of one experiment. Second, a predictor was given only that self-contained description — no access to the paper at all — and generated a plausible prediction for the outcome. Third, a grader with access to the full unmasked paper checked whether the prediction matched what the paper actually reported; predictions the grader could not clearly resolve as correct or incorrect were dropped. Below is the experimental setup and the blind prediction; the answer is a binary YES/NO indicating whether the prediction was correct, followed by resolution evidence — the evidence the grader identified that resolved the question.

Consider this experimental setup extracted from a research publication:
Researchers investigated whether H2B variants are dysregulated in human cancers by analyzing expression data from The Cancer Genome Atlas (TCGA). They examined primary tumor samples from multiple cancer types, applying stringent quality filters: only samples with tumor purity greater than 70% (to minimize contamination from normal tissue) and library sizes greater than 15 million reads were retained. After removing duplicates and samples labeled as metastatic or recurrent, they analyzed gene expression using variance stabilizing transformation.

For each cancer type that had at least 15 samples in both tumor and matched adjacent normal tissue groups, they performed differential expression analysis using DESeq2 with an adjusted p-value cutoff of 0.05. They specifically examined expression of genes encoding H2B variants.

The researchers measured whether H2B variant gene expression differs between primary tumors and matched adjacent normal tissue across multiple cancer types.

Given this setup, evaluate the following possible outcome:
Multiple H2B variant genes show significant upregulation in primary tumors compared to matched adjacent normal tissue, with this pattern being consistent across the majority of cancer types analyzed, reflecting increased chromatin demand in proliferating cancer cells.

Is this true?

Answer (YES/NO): NO